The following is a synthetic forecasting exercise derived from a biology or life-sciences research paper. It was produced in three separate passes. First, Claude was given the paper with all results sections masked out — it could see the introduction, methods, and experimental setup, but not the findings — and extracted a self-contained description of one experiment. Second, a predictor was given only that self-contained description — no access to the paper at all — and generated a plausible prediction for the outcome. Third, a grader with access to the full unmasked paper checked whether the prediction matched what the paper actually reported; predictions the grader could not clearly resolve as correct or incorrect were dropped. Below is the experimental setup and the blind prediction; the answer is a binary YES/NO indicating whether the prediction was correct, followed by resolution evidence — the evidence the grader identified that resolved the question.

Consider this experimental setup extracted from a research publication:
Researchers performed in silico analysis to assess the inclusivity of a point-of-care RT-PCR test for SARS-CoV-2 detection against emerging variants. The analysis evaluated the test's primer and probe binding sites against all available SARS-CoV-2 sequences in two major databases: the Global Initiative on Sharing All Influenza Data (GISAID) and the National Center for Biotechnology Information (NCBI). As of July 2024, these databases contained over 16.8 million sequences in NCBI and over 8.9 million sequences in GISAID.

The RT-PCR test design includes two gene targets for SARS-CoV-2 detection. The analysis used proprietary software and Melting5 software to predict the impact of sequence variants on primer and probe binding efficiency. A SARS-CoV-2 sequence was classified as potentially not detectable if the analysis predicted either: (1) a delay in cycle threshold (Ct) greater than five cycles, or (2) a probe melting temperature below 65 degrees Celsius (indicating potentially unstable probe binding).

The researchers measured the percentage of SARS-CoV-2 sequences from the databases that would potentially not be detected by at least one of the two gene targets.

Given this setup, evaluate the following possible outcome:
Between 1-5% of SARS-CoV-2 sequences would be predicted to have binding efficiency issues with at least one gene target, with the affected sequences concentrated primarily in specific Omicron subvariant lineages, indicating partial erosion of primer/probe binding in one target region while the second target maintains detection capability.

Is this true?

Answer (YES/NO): NO